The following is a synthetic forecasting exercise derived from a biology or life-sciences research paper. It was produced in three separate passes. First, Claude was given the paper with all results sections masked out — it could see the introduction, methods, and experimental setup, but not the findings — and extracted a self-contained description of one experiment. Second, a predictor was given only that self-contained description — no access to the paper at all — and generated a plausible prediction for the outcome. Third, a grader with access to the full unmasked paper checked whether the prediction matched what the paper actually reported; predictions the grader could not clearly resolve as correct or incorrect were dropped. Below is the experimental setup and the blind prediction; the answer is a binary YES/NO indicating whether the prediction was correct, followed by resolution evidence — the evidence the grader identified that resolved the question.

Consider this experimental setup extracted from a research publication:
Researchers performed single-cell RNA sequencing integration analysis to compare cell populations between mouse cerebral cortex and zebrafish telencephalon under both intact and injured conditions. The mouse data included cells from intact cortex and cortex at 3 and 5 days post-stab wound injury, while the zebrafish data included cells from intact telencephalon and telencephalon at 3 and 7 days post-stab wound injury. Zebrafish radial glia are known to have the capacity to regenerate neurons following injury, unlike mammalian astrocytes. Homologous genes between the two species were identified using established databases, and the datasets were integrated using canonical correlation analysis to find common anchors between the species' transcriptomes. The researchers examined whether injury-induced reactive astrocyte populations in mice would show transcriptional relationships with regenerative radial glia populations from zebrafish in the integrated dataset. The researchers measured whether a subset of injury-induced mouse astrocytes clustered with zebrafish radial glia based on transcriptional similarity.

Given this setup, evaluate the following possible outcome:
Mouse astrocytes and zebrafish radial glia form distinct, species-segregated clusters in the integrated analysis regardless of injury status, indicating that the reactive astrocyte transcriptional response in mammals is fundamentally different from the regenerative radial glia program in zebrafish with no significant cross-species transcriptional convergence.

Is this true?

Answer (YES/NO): NO